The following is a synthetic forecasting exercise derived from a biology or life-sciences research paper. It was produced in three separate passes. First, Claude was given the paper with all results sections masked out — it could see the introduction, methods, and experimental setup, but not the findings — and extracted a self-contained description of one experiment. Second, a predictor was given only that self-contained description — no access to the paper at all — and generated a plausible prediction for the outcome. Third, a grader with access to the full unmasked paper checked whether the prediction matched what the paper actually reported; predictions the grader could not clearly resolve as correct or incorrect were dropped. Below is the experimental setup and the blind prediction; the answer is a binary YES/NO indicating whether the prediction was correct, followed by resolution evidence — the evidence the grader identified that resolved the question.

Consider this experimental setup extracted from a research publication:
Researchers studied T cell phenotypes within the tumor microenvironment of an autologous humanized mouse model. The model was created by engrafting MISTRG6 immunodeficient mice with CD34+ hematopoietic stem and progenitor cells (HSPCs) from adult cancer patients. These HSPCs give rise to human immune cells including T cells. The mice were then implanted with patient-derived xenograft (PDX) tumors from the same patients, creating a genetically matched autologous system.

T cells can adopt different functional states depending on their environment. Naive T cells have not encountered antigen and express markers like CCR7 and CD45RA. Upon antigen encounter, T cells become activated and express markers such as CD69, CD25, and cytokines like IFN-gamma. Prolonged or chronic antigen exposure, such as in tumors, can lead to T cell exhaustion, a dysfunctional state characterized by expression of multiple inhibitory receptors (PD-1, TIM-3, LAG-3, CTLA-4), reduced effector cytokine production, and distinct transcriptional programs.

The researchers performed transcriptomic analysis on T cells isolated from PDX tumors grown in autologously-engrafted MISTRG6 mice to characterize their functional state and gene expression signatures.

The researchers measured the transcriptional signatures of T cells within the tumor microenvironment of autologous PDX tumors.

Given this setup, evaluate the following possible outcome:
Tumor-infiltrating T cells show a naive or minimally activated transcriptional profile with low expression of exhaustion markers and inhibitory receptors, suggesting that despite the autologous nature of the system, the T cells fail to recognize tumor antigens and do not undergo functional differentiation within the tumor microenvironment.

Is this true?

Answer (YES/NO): NO